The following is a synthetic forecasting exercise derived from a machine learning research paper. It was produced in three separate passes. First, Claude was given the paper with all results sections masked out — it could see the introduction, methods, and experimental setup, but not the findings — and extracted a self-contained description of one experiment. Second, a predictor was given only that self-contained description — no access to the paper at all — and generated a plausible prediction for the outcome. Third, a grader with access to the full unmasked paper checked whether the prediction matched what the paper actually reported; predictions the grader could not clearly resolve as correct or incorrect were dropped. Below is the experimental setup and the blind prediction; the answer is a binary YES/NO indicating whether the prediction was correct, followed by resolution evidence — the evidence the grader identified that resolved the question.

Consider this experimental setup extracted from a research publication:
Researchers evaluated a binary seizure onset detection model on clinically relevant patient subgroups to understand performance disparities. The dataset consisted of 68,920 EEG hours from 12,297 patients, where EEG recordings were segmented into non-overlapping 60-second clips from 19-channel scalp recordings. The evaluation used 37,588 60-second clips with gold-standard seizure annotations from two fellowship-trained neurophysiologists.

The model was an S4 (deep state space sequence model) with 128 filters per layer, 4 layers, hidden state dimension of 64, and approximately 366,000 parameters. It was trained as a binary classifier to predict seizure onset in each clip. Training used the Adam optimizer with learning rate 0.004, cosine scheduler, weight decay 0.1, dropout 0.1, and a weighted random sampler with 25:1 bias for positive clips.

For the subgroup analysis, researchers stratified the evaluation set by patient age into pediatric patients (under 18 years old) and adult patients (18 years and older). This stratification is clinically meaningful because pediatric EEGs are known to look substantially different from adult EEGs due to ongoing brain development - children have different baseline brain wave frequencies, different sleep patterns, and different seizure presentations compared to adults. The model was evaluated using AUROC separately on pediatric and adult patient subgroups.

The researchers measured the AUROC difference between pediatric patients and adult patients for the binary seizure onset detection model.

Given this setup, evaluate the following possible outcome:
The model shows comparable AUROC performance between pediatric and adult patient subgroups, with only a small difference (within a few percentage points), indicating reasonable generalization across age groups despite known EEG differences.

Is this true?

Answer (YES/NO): NO